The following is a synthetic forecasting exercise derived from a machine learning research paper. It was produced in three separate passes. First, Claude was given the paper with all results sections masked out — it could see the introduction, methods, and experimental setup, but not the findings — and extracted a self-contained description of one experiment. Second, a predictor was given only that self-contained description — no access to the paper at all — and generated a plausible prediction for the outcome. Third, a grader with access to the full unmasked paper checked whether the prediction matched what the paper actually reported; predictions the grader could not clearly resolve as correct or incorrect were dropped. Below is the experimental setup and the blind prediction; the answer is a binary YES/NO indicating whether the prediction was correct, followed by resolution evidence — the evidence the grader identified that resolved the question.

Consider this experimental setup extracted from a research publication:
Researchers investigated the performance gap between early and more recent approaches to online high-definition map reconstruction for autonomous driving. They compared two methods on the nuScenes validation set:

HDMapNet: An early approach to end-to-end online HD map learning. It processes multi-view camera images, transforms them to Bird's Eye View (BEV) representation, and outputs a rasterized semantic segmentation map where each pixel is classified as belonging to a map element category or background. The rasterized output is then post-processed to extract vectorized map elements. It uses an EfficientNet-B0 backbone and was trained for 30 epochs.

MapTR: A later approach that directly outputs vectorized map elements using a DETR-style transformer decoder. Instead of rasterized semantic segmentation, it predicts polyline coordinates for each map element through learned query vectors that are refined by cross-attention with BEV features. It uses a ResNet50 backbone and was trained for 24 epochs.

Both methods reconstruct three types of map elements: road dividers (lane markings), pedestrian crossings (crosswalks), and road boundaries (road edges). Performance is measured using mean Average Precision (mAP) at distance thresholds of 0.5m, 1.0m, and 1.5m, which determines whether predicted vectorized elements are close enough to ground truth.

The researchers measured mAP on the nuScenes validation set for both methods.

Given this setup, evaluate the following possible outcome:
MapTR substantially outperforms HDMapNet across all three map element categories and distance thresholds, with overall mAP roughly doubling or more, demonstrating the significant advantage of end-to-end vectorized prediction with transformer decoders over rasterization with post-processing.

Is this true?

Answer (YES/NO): YES